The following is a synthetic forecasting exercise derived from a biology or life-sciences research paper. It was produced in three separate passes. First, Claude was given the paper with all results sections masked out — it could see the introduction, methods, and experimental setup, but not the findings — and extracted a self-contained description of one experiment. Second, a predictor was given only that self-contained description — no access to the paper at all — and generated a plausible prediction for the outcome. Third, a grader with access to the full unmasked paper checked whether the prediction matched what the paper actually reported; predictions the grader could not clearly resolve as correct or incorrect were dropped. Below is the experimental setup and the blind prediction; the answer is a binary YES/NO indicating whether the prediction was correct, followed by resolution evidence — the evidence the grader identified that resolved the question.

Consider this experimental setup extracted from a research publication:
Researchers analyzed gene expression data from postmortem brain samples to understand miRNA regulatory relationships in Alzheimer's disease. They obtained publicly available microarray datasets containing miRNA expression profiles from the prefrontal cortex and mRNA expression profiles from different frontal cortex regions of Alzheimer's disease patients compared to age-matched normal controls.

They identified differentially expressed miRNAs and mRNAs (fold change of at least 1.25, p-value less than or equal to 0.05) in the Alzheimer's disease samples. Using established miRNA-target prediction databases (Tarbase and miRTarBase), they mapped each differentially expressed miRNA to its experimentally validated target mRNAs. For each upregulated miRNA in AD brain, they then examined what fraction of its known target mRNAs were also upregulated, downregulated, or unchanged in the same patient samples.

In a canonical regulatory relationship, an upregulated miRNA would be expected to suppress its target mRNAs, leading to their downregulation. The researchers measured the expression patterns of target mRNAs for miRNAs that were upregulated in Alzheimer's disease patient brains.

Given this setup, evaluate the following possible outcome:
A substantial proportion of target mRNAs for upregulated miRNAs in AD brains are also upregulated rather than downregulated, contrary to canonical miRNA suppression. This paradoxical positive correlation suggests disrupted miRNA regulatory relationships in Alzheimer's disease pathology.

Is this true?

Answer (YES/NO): YES